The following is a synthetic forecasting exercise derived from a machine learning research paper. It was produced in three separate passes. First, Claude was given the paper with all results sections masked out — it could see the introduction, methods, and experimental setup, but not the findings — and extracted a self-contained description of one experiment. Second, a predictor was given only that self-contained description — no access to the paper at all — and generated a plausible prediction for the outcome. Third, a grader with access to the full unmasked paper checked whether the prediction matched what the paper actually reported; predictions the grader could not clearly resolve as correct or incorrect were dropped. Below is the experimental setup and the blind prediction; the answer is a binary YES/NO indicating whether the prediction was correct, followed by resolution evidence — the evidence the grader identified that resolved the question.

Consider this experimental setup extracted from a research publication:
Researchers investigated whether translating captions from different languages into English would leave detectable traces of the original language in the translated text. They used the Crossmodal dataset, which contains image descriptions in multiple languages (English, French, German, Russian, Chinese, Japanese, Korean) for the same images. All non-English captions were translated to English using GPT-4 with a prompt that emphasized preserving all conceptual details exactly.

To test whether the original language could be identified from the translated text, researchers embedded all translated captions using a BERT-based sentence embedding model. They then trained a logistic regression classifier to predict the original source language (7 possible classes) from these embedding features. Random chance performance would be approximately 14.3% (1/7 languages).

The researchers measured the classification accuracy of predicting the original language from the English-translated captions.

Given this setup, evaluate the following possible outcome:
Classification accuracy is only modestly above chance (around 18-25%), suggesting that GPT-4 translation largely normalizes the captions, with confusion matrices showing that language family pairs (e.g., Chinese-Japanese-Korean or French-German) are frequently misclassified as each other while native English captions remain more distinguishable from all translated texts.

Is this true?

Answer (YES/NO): NO